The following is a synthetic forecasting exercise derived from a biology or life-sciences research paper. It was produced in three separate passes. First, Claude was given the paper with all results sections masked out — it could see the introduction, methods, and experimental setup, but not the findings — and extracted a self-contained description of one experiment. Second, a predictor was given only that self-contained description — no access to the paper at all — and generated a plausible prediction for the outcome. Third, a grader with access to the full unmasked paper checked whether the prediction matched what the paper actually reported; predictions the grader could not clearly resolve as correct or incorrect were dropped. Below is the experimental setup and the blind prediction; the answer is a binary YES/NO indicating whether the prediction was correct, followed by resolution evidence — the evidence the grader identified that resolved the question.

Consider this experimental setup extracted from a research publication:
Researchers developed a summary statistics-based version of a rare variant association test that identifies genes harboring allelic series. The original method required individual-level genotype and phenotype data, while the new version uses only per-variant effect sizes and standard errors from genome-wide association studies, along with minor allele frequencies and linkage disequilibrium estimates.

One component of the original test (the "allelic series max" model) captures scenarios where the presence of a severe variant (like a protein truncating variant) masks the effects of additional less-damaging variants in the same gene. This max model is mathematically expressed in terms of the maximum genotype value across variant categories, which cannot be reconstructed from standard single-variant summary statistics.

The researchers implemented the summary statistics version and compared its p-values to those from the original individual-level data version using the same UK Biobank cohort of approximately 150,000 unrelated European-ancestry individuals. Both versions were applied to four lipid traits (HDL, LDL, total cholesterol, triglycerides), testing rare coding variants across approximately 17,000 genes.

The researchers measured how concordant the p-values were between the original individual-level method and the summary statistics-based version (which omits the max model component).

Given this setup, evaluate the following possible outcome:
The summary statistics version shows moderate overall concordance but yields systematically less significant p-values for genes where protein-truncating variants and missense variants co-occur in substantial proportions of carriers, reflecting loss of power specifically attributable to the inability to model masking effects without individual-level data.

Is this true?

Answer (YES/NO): NO